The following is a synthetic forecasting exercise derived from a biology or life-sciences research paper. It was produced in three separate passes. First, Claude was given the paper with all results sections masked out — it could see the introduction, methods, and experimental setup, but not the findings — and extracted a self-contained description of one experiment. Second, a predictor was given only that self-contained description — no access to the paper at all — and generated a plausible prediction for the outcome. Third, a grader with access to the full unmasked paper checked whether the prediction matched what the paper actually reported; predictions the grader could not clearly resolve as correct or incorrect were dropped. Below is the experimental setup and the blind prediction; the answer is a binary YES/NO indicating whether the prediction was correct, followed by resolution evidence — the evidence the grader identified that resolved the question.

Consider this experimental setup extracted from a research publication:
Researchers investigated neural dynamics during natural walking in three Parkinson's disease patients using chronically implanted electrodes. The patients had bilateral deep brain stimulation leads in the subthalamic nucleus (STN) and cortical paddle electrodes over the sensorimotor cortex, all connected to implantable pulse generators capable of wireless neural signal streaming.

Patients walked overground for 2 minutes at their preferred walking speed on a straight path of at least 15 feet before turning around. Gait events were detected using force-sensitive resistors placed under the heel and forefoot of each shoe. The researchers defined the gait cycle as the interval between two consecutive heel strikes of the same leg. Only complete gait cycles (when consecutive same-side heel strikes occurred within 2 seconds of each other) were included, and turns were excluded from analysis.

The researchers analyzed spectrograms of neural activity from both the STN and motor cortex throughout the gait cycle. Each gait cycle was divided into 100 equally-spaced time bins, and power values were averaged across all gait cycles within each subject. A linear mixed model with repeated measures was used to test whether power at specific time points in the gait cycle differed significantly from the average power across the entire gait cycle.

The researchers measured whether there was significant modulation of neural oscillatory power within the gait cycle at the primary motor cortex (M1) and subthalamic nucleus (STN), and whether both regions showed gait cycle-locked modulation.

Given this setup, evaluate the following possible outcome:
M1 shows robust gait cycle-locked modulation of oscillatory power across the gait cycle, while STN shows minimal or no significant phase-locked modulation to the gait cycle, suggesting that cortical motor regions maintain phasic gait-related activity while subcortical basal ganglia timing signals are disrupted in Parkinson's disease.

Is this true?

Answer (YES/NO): NO